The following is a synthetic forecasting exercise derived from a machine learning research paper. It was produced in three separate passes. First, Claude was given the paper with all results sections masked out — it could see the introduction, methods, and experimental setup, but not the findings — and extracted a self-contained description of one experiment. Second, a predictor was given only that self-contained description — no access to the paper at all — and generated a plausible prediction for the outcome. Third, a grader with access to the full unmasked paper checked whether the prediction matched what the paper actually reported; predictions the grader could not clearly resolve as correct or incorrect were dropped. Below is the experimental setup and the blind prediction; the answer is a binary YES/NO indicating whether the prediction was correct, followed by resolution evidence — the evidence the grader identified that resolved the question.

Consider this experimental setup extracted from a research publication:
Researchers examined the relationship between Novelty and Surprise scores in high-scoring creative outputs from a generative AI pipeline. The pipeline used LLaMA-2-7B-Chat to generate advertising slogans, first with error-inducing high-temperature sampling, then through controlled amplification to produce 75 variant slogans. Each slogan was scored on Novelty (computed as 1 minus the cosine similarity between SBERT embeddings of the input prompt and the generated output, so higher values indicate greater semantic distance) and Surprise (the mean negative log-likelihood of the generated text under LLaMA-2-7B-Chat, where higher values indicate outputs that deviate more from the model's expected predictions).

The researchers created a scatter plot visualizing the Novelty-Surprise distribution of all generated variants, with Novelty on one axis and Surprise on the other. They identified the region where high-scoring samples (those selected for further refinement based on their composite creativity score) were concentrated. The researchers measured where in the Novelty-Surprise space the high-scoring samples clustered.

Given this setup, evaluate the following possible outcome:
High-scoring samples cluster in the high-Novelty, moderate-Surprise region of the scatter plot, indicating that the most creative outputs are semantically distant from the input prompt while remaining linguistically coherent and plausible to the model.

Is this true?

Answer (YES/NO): NO